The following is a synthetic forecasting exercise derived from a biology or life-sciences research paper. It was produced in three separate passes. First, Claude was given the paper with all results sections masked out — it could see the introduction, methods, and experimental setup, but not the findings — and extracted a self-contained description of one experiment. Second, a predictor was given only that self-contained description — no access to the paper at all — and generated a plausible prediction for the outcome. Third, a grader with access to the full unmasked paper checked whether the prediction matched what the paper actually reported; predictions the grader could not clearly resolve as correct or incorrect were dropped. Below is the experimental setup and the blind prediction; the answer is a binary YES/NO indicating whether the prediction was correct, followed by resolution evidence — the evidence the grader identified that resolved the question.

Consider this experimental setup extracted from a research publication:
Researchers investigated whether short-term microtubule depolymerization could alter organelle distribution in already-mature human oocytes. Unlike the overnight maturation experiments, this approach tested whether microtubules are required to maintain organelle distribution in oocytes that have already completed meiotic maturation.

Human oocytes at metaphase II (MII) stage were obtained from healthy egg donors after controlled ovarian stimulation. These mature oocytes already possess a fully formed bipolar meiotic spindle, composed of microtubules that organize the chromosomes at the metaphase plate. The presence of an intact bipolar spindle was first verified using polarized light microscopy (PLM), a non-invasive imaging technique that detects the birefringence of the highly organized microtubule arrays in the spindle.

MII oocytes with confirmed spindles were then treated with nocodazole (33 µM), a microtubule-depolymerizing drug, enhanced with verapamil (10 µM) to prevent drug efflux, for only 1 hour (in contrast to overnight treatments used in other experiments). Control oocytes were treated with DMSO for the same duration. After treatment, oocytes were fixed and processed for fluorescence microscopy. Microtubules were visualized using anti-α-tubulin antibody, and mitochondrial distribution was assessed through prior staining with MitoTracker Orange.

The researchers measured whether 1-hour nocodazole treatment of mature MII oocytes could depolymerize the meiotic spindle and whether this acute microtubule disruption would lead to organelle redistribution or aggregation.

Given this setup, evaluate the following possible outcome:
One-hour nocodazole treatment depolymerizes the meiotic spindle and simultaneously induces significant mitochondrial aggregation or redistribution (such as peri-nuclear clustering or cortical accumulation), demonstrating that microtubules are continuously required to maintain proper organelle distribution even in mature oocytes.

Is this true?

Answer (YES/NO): NO